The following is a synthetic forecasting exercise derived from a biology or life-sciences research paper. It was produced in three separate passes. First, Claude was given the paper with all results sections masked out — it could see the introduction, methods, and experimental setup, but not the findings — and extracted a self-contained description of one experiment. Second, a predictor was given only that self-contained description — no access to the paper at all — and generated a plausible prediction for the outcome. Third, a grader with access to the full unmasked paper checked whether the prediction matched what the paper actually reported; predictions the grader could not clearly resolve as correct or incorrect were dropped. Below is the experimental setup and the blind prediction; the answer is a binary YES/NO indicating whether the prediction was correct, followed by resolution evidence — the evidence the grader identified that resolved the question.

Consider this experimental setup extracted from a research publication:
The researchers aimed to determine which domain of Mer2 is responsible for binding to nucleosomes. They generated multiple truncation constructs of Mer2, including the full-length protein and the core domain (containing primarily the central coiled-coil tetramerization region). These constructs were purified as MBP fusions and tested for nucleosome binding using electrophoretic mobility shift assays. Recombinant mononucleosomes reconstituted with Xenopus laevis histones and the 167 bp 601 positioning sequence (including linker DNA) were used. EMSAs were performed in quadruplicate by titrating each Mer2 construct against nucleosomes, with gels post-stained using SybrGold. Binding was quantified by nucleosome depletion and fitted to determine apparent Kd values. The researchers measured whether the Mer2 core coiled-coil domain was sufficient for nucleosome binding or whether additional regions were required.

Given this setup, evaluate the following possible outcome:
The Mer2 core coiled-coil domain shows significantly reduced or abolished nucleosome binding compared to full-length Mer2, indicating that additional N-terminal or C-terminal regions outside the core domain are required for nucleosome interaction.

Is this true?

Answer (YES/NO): YES